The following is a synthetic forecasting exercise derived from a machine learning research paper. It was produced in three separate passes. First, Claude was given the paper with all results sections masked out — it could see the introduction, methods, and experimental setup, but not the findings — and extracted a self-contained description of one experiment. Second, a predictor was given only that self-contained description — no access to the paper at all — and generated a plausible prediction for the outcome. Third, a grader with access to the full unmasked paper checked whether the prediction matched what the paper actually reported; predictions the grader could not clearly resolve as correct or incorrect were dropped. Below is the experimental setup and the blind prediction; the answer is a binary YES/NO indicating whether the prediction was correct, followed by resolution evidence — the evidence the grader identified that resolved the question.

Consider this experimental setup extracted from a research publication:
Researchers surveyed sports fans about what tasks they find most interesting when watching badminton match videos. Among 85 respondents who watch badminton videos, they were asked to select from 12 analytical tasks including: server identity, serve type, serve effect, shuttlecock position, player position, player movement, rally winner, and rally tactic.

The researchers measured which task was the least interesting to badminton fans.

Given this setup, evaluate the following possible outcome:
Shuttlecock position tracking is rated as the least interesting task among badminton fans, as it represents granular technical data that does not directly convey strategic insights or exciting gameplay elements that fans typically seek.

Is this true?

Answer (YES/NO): NO